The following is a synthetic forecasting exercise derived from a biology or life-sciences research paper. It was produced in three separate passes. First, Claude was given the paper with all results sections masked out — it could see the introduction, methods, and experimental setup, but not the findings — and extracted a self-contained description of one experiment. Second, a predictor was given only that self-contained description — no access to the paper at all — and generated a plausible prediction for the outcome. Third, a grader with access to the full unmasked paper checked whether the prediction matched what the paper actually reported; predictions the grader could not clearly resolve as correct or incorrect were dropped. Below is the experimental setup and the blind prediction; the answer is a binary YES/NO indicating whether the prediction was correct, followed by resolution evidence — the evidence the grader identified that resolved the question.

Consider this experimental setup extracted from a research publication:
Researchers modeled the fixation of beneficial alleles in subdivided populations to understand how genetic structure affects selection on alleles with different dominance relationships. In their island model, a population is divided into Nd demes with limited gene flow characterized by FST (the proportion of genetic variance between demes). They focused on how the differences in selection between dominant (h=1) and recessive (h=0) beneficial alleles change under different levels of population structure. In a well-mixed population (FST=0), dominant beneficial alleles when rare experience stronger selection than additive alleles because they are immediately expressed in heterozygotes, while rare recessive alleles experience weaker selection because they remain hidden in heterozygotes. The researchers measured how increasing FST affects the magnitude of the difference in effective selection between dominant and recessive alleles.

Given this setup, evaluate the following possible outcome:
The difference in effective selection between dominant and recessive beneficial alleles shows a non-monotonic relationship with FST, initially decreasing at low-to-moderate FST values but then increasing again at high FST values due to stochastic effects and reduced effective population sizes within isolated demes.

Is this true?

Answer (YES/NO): NO